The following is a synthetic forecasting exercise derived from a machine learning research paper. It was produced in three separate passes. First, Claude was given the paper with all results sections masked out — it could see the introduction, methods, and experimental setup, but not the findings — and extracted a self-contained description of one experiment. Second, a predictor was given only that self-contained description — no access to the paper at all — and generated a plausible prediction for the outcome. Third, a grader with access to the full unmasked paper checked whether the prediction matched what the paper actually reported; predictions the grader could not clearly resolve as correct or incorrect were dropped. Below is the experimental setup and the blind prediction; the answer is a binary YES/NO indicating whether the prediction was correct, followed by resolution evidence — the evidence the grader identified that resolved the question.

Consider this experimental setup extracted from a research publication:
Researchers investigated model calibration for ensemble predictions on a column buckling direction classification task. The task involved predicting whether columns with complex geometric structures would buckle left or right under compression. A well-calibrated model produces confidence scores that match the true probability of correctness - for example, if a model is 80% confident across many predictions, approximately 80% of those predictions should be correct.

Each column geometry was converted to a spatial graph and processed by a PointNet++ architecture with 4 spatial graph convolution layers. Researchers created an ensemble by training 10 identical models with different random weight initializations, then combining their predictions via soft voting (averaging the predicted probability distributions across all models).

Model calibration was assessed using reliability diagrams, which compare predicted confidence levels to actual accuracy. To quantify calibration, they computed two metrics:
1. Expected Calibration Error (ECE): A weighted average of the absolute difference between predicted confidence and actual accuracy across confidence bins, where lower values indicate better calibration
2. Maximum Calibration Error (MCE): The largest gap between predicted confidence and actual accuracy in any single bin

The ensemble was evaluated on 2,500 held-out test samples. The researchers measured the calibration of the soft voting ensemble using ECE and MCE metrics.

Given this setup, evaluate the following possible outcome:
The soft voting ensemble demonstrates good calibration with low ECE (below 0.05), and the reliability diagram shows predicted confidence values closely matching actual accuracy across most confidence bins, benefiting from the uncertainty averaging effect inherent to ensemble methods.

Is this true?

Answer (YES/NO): YES